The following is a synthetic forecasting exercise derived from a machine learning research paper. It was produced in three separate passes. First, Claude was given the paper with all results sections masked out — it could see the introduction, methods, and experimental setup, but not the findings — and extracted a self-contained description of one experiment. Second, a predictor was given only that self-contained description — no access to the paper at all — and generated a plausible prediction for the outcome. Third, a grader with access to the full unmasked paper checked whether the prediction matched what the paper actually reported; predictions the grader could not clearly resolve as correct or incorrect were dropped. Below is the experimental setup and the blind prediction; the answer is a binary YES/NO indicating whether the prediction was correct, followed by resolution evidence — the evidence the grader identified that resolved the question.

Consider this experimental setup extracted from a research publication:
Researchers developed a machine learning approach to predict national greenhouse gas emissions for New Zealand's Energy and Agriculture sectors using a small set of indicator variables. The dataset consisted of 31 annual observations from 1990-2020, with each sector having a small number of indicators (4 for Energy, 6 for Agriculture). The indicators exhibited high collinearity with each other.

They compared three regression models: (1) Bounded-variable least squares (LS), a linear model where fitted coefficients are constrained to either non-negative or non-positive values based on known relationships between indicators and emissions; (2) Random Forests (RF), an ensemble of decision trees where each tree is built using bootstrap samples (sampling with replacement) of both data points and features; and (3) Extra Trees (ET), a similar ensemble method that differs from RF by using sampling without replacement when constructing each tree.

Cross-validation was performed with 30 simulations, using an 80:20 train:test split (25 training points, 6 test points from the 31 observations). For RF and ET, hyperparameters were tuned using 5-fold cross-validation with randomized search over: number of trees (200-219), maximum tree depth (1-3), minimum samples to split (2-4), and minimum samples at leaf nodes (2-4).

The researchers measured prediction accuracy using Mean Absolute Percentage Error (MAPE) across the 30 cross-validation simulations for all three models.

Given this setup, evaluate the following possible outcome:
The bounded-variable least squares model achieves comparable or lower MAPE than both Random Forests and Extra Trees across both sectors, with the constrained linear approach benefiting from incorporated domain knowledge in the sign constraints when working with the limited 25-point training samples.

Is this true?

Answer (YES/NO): NO